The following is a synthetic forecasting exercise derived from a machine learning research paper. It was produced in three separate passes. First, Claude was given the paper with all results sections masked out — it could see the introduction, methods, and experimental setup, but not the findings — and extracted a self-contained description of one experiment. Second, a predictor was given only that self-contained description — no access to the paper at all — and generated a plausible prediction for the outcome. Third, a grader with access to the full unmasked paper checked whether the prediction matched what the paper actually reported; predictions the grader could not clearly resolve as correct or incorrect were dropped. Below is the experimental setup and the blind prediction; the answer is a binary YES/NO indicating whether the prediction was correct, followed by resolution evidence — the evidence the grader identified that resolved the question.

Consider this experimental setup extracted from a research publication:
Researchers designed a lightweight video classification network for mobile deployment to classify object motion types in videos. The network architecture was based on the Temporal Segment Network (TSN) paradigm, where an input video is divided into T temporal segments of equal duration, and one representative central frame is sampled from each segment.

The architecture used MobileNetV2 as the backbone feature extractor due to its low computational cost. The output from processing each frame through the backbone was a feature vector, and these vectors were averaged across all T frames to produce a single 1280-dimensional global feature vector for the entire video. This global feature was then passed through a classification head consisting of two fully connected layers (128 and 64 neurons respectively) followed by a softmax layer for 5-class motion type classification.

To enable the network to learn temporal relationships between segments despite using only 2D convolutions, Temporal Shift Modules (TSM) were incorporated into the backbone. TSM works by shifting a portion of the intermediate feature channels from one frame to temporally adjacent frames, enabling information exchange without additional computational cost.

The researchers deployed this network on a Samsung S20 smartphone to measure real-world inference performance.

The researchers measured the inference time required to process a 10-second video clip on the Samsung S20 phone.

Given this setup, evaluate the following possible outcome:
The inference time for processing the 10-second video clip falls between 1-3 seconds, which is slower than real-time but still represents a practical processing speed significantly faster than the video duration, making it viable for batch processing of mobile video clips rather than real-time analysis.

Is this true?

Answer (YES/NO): NO